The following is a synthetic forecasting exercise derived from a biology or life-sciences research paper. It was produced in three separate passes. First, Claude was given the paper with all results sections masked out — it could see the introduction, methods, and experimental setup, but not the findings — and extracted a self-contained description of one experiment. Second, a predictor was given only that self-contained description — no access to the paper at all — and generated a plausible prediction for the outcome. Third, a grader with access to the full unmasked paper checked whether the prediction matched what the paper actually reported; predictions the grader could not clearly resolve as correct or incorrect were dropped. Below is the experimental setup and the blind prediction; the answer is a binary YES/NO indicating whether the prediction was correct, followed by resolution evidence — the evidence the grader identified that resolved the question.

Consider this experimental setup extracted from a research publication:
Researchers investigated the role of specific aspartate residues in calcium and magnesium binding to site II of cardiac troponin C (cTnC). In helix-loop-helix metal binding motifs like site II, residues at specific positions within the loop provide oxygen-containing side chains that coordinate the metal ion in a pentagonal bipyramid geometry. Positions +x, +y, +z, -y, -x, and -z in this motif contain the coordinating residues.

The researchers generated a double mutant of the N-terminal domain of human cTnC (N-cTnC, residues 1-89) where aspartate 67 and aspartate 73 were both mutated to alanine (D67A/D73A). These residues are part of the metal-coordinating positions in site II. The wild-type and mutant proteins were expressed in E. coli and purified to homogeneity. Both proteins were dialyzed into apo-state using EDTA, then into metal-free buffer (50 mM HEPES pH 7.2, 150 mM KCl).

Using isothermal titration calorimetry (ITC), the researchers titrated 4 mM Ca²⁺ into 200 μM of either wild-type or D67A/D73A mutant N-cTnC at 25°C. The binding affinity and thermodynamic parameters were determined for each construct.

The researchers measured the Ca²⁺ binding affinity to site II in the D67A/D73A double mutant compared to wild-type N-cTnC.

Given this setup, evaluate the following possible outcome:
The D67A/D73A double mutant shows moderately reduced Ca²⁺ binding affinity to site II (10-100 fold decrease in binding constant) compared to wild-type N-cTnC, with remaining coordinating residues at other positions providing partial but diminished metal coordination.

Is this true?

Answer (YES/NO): YES